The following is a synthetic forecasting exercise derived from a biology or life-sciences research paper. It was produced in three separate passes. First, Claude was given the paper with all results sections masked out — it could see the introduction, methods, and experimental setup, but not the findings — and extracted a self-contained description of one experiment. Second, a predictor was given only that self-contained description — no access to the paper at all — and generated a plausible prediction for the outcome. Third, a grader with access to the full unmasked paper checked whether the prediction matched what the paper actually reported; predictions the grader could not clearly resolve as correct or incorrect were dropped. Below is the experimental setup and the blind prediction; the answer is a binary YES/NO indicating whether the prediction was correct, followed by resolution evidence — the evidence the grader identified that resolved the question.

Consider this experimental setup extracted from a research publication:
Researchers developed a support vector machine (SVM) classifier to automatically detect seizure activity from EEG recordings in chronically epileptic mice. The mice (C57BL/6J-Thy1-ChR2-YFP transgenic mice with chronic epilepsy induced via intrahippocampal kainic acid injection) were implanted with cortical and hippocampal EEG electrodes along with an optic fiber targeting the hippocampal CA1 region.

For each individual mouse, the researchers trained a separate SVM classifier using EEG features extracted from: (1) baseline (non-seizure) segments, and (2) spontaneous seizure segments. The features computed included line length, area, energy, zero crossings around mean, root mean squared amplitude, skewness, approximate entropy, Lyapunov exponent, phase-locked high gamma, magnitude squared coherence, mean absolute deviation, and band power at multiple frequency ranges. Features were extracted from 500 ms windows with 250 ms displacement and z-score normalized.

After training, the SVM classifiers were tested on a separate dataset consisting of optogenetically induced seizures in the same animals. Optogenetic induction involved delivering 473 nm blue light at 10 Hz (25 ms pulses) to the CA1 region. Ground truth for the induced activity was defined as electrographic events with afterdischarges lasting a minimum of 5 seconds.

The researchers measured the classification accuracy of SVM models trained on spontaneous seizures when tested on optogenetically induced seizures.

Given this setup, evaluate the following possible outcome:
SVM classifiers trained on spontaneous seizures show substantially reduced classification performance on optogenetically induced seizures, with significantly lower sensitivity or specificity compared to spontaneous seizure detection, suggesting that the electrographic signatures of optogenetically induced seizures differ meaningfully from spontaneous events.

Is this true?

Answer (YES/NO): NO